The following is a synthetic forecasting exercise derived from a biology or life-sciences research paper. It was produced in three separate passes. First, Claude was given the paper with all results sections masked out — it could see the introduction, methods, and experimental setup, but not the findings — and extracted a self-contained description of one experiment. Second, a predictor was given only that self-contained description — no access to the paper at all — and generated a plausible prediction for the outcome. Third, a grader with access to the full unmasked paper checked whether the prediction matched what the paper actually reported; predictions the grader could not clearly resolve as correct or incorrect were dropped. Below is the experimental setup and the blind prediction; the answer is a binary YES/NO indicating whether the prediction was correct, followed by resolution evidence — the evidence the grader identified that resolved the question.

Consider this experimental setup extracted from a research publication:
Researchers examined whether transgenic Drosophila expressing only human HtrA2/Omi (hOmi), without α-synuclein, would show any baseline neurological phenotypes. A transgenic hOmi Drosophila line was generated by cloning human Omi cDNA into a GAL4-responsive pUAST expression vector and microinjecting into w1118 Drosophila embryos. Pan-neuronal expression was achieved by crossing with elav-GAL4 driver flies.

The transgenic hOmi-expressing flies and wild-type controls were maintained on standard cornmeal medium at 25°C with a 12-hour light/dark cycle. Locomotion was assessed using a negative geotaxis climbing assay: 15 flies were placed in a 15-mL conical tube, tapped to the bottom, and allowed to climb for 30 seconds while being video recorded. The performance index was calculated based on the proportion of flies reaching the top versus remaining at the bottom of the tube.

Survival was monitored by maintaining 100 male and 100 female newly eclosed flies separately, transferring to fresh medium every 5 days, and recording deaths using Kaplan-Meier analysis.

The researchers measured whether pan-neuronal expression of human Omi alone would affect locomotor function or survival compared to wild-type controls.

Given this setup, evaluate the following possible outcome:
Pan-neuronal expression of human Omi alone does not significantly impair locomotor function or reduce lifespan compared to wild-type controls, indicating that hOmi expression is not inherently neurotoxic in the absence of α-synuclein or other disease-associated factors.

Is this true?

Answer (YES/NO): YES